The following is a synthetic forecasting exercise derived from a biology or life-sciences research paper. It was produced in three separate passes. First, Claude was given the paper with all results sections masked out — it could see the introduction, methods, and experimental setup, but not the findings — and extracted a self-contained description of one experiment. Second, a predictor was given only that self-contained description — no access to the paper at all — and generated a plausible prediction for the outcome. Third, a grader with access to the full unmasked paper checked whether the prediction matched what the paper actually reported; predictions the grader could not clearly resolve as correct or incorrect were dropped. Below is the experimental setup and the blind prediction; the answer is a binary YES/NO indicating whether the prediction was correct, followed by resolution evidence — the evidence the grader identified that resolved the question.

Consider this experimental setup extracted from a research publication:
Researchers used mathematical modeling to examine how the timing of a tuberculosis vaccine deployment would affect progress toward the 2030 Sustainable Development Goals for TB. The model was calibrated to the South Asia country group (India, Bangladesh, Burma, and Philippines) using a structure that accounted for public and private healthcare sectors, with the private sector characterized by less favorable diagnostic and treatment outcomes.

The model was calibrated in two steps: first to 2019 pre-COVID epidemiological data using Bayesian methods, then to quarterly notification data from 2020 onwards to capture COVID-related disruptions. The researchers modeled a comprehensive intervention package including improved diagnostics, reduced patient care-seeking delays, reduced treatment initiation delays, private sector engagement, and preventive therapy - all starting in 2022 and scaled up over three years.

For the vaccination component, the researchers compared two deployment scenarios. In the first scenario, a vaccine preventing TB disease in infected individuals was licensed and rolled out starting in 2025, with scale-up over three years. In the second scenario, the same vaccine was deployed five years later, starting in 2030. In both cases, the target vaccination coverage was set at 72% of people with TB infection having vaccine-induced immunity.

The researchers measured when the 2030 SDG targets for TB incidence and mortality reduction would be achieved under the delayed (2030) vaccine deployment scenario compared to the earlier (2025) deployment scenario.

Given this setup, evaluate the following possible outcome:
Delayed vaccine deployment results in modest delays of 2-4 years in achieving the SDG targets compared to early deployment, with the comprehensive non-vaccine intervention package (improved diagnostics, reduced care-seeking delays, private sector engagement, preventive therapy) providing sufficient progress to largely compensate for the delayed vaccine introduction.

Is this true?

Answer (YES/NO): YES